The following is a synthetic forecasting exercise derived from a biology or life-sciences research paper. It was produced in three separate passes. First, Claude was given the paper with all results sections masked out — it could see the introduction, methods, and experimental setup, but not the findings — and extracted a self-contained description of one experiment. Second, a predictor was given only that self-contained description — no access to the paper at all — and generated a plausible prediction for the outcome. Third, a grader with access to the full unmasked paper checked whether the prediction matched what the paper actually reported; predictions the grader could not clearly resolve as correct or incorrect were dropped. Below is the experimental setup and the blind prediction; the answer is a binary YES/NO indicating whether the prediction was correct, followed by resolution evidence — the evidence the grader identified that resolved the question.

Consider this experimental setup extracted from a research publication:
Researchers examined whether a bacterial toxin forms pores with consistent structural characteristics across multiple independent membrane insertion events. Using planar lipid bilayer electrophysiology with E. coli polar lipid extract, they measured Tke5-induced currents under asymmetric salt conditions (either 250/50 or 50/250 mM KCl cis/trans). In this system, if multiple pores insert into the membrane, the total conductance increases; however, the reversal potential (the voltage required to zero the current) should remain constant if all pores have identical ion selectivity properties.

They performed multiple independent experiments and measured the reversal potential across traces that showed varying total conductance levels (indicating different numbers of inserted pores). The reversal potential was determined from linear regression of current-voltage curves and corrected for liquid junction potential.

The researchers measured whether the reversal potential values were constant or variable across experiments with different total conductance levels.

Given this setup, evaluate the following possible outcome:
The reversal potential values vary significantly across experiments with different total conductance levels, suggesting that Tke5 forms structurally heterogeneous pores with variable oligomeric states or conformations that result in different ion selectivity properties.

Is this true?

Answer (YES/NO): NO